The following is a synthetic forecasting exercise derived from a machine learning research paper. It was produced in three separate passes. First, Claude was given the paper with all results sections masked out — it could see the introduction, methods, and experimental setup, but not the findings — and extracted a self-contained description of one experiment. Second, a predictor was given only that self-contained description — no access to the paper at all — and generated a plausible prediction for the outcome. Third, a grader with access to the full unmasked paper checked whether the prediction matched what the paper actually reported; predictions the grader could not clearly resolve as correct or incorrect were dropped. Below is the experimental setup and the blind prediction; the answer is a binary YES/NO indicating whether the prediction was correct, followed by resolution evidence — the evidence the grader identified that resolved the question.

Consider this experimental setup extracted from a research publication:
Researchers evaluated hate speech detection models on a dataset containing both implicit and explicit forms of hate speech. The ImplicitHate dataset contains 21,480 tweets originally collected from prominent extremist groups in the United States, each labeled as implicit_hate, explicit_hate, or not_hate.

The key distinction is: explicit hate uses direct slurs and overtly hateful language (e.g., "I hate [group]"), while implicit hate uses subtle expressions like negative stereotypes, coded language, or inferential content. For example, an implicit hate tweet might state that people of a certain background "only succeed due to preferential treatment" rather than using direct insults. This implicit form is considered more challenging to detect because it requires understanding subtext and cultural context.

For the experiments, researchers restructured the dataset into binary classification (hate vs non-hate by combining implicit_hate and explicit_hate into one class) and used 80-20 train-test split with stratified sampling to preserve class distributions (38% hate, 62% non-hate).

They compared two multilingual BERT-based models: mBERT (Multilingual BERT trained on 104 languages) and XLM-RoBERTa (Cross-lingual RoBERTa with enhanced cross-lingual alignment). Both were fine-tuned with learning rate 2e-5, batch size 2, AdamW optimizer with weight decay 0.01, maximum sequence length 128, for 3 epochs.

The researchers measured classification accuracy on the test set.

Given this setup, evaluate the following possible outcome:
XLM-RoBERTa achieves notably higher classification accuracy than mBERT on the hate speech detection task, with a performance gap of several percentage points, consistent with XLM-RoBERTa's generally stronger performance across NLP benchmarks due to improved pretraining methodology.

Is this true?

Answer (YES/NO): NO